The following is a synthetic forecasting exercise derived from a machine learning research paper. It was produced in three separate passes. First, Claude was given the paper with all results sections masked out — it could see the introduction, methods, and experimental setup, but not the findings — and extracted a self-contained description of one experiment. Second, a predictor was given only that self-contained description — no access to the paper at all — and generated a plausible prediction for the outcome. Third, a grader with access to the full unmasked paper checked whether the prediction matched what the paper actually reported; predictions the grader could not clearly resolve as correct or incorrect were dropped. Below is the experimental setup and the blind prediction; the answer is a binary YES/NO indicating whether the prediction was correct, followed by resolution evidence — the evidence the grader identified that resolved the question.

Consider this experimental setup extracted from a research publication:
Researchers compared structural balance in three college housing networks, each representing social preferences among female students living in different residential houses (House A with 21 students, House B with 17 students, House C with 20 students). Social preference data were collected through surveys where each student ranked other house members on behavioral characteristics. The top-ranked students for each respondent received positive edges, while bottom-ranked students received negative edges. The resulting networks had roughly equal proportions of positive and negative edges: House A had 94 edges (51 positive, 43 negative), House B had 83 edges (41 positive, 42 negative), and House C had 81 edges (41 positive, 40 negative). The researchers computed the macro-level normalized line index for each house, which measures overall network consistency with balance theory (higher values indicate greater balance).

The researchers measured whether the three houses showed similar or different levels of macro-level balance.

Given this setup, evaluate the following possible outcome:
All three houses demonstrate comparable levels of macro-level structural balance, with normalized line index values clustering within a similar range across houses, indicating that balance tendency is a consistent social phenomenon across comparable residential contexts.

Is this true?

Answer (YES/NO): NO